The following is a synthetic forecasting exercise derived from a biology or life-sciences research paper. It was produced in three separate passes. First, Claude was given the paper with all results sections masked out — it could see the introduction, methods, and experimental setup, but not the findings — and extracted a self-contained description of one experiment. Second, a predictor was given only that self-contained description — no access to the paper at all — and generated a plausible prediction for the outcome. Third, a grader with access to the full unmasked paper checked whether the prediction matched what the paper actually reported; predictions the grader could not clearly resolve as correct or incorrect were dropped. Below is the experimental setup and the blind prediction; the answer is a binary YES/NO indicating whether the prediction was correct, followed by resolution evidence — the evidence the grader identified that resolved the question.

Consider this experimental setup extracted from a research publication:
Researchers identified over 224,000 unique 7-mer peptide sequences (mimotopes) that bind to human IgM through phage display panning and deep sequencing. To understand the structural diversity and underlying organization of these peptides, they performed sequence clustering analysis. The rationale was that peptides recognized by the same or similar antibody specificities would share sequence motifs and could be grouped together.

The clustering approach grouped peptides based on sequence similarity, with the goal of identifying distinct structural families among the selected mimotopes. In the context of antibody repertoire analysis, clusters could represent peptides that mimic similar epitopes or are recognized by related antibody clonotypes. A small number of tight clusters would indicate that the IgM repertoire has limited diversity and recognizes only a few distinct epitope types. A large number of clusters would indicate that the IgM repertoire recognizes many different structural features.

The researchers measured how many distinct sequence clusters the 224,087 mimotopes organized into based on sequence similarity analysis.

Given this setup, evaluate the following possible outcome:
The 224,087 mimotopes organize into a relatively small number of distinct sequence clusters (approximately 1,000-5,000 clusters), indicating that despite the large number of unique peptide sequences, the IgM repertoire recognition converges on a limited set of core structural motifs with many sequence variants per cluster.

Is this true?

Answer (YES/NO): NO